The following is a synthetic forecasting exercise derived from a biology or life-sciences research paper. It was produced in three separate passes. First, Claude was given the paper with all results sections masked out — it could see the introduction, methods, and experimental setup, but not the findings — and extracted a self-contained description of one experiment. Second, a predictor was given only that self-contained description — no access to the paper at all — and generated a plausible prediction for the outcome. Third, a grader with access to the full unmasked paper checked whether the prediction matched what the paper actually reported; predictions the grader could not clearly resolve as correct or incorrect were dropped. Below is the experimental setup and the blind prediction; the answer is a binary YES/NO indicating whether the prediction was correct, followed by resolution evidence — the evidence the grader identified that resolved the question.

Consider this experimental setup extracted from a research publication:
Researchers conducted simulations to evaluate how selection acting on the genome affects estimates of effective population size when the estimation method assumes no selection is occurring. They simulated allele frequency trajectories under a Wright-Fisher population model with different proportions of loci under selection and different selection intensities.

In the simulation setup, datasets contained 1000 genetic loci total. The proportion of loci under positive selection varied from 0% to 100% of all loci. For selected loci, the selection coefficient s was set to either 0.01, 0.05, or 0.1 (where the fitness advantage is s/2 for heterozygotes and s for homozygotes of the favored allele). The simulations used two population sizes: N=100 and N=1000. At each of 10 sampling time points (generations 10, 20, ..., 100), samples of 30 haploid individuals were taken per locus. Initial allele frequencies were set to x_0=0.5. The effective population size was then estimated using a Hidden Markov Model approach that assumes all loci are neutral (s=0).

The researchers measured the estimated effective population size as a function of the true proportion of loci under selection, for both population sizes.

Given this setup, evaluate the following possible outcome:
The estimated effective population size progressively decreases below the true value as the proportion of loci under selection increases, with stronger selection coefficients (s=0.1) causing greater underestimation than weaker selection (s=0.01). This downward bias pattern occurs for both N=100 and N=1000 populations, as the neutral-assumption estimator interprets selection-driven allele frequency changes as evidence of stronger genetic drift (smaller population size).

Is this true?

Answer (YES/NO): YES